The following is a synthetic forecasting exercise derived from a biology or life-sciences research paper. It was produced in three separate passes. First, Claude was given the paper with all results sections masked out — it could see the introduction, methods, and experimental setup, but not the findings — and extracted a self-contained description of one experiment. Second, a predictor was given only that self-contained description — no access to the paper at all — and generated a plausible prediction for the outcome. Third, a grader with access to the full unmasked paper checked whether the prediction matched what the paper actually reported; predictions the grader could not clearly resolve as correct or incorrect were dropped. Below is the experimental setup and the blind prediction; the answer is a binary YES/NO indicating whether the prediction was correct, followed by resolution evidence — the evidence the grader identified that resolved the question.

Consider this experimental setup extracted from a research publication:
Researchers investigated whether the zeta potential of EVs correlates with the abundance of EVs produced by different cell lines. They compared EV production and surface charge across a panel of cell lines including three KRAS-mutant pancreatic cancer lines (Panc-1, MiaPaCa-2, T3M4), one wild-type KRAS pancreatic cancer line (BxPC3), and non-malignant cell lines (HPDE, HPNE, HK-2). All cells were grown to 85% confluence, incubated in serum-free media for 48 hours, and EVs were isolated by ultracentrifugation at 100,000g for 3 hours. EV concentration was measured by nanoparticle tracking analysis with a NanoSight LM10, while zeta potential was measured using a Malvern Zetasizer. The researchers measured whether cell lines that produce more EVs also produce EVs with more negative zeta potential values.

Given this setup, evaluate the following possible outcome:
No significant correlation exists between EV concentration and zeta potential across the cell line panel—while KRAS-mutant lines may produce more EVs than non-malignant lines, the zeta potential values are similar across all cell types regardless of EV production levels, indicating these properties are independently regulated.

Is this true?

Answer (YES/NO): NO